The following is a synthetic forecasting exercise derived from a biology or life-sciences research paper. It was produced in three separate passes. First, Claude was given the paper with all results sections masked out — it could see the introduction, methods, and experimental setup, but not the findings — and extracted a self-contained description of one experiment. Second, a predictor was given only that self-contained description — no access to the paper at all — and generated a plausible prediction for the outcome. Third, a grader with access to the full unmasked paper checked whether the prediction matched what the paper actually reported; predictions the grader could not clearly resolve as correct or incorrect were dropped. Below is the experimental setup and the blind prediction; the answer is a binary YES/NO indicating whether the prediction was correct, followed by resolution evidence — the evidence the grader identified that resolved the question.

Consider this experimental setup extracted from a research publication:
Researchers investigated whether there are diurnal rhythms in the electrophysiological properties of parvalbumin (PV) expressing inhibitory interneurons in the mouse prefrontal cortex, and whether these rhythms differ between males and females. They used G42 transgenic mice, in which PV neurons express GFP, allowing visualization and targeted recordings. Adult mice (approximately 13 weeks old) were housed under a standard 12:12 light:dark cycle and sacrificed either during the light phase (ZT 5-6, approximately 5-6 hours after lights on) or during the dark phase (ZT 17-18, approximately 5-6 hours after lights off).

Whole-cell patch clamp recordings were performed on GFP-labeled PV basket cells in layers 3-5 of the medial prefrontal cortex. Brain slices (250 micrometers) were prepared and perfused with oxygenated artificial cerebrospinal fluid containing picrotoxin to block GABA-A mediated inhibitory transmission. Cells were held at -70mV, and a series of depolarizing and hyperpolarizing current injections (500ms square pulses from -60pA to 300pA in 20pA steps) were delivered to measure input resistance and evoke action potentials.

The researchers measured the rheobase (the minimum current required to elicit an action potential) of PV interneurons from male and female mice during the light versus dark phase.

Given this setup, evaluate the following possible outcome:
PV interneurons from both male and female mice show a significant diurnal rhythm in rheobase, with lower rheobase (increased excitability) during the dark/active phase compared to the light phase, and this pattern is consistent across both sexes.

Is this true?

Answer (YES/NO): NO